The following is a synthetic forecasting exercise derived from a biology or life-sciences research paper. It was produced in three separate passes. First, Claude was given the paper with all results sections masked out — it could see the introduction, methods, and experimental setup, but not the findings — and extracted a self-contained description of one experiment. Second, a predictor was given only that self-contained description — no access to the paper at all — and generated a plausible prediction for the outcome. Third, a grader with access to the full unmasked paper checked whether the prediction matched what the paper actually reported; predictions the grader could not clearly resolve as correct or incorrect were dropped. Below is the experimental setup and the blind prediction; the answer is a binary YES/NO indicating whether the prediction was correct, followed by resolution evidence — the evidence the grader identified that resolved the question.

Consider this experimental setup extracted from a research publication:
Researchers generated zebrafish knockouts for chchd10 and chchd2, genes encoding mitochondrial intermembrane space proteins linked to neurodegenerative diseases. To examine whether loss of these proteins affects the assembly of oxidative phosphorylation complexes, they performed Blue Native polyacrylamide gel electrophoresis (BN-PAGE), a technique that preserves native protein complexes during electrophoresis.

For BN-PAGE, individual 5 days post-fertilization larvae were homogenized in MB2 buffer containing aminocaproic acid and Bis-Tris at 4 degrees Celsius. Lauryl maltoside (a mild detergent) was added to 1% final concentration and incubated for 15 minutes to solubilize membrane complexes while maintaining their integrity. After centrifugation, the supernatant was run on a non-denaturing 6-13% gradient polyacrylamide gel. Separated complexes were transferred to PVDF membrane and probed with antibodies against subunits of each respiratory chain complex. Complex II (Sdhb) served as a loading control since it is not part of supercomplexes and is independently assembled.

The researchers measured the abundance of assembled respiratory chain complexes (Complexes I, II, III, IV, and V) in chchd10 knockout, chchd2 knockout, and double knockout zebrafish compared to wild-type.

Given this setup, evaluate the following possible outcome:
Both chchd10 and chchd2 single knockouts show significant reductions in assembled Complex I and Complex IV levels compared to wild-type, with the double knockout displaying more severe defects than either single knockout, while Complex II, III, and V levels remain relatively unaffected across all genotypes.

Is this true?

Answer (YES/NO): NO